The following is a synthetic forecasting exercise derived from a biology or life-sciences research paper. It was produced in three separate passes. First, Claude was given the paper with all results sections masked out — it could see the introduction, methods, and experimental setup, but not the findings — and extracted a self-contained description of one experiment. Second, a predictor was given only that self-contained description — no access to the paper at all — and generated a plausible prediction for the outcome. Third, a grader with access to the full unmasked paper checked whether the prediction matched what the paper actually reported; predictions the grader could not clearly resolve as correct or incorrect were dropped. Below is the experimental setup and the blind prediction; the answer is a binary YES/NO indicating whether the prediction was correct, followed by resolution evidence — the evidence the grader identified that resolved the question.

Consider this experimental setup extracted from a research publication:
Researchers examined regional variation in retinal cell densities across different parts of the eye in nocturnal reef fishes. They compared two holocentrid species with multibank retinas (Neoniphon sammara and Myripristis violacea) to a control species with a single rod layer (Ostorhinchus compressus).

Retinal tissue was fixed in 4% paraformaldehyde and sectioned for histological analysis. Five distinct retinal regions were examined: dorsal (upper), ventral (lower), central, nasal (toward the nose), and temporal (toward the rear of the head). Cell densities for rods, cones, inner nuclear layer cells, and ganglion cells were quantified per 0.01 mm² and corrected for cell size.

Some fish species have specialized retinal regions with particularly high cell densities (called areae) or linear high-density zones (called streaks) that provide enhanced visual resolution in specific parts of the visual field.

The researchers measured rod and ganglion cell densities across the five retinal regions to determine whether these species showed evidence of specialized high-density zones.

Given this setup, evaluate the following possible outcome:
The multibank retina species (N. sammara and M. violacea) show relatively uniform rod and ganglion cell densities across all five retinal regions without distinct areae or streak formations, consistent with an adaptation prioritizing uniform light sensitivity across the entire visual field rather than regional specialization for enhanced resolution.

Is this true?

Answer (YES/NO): NO